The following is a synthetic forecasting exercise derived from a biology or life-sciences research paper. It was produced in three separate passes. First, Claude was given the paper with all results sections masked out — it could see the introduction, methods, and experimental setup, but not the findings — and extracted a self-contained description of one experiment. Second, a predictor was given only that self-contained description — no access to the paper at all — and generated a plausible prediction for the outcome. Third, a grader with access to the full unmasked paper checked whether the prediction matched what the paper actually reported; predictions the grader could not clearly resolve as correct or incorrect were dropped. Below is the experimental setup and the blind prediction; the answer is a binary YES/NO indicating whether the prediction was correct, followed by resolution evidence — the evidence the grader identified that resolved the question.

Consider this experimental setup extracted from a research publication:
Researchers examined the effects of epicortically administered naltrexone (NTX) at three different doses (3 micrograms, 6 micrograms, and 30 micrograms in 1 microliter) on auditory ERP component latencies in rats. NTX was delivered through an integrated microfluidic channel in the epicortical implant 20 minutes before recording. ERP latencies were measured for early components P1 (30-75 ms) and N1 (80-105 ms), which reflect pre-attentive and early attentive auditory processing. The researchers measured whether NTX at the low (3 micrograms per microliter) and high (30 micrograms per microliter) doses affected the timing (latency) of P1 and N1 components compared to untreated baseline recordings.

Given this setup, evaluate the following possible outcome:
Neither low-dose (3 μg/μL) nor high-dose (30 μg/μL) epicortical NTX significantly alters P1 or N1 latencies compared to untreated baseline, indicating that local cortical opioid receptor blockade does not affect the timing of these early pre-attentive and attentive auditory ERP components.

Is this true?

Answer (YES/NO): NO